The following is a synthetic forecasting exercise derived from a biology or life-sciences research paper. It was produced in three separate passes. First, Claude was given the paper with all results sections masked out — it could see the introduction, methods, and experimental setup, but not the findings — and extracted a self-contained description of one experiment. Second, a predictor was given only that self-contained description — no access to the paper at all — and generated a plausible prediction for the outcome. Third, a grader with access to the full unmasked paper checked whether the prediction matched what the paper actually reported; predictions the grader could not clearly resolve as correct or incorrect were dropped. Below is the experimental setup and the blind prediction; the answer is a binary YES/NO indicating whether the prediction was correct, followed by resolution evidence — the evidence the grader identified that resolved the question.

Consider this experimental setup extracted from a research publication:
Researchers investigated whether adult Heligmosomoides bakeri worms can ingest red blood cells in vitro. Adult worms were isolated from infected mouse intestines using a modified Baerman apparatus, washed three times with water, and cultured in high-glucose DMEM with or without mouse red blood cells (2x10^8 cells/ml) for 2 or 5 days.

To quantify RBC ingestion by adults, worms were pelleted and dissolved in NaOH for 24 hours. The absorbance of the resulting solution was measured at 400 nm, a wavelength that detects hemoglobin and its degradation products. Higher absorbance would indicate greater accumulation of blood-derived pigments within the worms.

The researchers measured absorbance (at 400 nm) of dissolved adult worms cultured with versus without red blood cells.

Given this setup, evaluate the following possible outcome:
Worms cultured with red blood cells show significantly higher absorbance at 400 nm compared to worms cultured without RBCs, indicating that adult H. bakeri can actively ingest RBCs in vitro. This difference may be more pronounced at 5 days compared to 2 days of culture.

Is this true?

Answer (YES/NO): YES